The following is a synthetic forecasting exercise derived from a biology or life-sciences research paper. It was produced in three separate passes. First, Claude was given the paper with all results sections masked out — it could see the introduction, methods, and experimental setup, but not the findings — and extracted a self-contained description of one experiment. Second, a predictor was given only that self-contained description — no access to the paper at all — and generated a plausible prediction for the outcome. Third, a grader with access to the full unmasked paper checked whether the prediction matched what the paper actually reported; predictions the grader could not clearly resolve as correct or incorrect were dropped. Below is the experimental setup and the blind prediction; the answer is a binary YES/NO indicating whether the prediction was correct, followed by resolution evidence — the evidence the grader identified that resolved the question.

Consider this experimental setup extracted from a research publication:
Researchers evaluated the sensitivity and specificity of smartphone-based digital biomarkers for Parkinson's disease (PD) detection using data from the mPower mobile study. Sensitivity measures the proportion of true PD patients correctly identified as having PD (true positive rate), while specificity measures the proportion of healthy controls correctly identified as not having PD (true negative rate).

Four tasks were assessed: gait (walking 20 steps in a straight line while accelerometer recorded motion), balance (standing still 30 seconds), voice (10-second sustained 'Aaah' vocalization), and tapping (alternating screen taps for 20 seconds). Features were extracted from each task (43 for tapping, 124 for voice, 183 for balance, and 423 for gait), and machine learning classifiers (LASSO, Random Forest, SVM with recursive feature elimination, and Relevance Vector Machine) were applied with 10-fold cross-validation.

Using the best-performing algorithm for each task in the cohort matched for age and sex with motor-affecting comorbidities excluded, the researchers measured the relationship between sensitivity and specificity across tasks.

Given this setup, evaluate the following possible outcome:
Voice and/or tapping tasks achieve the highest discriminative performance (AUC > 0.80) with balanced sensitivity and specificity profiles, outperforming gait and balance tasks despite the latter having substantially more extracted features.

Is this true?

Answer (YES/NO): NO